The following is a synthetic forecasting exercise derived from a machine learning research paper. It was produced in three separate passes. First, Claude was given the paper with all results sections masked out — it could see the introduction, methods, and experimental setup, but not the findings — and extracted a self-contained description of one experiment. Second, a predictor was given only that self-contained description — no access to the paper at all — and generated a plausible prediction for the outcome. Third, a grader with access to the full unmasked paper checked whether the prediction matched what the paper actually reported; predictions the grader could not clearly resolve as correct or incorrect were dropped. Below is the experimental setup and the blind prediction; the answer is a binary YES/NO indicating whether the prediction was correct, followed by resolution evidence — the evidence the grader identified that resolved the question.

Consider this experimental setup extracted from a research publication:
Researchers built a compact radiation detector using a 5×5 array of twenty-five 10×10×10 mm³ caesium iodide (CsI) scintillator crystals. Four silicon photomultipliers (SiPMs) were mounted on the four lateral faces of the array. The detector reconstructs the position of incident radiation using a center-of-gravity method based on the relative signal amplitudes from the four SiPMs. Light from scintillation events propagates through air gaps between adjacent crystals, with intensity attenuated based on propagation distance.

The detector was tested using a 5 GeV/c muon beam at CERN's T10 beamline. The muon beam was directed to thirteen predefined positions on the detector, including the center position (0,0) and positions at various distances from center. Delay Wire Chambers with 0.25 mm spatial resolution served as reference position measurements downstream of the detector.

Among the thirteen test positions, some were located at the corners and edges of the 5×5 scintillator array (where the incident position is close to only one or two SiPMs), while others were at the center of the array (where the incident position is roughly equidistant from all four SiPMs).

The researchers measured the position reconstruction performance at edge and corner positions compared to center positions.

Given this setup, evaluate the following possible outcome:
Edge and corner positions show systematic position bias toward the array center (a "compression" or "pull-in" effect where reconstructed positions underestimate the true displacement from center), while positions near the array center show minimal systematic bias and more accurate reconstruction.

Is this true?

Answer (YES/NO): NO